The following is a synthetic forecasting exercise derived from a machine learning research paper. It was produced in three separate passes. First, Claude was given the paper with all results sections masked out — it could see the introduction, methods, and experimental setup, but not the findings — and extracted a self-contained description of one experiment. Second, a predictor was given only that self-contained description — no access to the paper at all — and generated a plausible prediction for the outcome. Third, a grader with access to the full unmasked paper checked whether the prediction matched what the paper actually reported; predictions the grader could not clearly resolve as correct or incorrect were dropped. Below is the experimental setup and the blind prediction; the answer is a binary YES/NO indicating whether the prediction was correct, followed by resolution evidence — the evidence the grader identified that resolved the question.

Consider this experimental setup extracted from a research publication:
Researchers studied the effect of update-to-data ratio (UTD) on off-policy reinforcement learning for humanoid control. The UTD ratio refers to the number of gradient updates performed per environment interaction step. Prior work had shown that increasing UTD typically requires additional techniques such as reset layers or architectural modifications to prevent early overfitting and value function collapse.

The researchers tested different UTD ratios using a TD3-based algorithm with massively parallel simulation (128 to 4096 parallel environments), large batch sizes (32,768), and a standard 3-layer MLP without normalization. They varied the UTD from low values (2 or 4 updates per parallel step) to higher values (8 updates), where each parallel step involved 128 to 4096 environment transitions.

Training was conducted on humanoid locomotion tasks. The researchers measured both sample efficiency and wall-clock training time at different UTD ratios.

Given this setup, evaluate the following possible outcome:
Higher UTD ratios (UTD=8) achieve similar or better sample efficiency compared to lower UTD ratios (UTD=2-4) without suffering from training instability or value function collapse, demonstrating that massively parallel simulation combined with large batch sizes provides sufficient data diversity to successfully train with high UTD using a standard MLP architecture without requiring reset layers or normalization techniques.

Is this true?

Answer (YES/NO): YES